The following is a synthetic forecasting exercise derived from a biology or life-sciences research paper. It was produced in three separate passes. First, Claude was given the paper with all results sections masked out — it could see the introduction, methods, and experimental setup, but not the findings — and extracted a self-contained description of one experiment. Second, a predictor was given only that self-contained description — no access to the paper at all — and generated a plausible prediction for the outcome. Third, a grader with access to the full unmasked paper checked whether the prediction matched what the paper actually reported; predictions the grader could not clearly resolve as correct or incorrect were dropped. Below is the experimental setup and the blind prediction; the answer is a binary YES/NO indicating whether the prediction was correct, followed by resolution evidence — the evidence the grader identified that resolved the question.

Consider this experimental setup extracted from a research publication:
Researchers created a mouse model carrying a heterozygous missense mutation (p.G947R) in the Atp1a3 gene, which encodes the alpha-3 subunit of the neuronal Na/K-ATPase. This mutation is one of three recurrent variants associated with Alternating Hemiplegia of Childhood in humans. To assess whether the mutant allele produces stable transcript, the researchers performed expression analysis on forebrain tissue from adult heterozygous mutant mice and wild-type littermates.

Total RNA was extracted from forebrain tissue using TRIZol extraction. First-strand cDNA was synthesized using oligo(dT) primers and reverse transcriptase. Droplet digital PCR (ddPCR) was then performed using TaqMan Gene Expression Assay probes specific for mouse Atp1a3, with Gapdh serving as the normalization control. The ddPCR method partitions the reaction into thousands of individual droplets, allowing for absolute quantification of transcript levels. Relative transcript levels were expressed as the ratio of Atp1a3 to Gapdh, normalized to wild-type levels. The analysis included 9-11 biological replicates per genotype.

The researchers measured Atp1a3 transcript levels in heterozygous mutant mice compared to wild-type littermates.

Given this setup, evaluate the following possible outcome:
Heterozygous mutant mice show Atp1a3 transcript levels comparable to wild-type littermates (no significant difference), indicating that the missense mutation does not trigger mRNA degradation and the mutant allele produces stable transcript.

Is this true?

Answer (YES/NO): YES